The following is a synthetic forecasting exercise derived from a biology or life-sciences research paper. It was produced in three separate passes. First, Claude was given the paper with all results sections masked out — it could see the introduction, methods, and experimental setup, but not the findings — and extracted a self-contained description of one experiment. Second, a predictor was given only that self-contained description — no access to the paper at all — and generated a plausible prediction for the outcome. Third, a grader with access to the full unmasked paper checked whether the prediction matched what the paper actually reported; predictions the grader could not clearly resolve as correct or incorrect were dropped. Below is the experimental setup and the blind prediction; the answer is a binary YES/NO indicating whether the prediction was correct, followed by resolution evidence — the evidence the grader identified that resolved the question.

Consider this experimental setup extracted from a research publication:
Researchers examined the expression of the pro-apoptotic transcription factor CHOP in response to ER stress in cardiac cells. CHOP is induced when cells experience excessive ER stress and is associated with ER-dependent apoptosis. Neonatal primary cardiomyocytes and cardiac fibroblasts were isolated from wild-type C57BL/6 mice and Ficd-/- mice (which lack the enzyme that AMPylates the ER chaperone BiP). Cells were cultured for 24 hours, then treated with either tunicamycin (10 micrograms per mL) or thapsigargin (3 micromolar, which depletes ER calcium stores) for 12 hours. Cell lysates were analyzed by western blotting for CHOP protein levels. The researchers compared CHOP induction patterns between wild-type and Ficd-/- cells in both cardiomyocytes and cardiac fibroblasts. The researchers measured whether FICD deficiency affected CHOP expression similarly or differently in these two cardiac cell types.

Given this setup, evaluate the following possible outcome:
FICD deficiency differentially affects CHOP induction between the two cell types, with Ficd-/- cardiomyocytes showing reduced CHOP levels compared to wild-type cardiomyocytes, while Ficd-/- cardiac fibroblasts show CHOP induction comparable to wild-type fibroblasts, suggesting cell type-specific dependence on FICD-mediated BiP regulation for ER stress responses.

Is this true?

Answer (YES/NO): YES